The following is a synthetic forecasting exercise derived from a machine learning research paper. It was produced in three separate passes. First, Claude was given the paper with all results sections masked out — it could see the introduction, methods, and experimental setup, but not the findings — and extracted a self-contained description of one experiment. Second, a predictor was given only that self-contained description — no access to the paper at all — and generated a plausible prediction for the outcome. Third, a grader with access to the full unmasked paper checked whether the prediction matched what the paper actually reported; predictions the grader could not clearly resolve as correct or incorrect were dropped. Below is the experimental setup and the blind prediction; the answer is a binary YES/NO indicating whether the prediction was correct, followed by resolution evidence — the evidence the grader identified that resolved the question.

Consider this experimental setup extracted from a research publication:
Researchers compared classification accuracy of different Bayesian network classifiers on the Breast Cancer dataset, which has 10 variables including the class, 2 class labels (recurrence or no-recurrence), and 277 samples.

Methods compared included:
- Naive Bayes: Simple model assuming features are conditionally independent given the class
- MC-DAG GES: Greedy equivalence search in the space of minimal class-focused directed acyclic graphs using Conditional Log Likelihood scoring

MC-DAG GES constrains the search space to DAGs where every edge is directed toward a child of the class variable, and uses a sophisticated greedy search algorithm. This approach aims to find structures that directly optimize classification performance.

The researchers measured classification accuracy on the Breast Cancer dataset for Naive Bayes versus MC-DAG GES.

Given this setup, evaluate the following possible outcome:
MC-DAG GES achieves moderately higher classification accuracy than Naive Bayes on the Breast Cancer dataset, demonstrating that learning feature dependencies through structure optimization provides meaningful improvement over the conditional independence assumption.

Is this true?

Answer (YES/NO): NO